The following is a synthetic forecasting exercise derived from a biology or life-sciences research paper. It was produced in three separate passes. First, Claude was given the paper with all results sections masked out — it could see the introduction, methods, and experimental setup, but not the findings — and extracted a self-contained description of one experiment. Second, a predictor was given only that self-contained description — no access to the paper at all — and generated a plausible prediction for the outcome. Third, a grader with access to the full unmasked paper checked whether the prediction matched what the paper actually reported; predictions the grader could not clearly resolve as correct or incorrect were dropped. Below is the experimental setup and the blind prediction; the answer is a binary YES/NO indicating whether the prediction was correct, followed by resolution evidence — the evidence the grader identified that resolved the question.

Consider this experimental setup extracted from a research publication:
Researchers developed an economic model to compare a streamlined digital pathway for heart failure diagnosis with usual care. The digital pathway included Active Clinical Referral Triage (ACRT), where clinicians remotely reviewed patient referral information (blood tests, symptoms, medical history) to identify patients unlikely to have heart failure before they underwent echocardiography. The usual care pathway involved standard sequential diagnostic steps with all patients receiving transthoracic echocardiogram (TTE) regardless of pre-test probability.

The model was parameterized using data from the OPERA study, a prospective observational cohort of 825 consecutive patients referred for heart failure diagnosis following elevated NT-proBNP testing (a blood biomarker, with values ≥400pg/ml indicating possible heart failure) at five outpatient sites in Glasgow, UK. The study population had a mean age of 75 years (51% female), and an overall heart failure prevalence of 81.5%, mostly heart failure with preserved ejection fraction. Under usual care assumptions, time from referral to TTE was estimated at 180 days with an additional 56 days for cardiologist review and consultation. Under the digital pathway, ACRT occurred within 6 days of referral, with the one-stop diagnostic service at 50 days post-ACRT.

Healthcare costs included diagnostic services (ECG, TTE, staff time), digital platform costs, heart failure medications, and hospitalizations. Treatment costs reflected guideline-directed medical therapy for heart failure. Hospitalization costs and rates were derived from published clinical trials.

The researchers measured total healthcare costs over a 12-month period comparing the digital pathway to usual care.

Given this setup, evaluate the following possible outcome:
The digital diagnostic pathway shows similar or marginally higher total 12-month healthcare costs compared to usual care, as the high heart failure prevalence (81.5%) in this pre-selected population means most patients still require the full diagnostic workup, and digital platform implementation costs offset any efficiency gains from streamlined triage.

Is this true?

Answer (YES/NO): NO